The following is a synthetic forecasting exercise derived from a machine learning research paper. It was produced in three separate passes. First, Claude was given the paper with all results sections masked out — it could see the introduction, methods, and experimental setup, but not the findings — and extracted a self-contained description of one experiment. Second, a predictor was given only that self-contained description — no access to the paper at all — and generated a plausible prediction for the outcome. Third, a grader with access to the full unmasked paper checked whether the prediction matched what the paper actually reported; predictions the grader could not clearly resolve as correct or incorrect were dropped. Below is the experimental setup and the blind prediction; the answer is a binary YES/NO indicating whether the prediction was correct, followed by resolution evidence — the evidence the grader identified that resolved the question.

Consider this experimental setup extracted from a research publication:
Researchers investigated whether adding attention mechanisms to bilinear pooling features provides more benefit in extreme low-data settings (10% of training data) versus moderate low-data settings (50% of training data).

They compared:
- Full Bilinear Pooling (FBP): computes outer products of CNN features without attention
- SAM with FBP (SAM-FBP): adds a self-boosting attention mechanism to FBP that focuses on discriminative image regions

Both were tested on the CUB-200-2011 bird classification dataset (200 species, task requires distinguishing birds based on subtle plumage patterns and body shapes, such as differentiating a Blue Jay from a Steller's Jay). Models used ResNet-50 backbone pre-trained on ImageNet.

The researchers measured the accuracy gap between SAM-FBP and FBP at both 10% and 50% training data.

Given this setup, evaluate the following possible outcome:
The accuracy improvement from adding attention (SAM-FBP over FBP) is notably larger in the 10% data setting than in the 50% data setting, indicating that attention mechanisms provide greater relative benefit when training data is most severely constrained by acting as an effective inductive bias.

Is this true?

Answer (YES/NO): YES